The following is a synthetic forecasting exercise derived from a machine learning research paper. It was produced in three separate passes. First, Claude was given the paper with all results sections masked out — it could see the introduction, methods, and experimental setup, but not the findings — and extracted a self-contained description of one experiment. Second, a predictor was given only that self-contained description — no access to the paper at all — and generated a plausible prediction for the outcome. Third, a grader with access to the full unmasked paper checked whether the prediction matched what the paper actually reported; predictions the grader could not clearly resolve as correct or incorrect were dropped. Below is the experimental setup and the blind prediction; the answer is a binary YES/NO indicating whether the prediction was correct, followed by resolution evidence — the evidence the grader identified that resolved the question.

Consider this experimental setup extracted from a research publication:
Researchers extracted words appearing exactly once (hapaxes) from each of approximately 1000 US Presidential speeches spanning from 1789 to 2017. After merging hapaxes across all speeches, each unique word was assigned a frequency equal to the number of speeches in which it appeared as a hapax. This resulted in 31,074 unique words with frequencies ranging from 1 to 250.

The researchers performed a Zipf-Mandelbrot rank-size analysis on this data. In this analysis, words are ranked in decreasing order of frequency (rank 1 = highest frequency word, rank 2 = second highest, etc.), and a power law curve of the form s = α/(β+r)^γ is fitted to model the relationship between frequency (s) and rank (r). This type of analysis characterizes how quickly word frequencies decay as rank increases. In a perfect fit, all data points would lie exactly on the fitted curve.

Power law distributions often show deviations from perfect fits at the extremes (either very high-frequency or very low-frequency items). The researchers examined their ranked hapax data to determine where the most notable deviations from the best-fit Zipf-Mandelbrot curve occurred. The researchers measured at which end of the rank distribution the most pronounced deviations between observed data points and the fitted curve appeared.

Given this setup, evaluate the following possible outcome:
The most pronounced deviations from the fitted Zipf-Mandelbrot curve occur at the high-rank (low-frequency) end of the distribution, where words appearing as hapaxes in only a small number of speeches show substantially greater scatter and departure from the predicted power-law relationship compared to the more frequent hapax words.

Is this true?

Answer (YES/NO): NO